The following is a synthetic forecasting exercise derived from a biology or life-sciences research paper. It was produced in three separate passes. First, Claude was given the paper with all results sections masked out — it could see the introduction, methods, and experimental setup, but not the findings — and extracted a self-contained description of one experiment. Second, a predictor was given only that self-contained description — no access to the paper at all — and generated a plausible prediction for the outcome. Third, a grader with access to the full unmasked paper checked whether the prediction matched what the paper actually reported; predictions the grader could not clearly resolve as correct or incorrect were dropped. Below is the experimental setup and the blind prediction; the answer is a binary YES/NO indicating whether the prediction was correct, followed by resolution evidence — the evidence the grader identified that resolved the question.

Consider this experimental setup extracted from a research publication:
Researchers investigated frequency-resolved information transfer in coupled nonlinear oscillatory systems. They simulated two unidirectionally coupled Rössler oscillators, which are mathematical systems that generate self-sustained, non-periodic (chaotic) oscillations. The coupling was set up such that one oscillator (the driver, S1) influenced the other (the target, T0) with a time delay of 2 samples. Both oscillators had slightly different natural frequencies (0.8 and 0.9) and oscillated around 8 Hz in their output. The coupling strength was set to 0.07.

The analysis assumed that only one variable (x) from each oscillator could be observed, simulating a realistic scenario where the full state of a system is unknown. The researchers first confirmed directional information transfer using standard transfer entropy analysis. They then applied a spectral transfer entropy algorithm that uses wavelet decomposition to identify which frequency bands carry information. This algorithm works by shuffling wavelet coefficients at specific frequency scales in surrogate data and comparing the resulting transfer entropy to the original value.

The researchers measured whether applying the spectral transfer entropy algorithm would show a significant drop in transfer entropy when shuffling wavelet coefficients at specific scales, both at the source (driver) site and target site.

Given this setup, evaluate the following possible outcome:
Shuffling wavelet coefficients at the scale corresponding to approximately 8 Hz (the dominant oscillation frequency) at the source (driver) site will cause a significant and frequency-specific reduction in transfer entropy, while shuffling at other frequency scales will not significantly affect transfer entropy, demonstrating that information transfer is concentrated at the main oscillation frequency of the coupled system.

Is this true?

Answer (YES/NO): YES